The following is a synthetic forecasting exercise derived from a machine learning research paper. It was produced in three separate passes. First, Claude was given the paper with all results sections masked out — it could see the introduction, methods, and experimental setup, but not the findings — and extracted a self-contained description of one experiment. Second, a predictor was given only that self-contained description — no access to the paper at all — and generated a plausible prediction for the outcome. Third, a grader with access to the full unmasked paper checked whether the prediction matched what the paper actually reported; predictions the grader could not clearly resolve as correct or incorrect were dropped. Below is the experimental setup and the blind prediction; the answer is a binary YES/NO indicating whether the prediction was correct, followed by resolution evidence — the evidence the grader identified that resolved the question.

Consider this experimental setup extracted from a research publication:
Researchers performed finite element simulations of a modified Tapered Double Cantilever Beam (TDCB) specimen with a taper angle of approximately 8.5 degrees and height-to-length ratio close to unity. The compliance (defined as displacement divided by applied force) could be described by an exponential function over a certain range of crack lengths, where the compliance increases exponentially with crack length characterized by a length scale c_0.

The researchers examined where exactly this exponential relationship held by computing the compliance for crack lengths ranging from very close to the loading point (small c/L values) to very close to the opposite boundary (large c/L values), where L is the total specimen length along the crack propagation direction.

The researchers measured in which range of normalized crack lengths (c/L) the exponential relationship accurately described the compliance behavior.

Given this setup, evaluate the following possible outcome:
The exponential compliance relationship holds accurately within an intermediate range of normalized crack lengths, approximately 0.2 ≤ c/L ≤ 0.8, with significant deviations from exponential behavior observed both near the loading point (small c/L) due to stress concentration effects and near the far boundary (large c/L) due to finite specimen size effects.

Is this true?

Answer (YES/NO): NO